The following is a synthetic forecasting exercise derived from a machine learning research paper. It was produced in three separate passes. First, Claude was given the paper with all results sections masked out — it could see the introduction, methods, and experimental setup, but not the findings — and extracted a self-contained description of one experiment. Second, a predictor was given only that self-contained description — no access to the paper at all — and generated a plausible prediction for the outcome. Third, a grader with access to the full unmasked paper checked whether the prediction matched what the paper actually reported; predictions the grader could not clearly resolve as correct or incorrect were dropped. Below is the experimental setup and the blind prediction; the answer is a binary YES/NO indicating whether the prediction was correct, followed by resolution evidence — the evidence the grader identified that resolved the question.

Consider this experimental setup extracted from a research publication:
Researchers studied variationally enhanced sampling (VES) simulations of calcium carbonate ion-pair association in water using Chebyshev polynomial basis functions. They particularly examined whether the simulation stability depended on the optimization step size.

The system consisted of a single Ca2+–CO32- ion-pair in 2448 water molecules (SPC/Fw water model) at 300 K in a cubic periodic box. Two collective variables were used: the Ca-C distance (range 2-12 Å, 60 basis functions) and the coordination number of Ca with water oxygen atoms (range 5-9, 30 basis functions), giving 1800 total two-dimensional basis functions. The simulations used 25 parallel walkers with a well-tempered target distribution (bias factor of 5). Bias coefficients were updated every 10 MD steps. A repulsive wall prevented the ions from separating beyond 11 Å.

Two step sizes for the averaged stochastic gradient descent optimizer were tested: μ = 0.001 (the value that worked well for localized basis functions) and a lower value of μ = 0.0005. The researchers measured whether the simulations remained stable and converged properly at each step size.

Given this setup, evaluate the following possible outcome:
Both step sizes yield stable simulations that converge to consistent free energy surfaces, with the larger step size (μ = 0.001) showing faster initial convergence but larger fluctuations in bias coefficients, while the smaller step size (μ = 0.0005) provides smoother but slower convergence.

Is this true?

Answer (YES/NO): NO